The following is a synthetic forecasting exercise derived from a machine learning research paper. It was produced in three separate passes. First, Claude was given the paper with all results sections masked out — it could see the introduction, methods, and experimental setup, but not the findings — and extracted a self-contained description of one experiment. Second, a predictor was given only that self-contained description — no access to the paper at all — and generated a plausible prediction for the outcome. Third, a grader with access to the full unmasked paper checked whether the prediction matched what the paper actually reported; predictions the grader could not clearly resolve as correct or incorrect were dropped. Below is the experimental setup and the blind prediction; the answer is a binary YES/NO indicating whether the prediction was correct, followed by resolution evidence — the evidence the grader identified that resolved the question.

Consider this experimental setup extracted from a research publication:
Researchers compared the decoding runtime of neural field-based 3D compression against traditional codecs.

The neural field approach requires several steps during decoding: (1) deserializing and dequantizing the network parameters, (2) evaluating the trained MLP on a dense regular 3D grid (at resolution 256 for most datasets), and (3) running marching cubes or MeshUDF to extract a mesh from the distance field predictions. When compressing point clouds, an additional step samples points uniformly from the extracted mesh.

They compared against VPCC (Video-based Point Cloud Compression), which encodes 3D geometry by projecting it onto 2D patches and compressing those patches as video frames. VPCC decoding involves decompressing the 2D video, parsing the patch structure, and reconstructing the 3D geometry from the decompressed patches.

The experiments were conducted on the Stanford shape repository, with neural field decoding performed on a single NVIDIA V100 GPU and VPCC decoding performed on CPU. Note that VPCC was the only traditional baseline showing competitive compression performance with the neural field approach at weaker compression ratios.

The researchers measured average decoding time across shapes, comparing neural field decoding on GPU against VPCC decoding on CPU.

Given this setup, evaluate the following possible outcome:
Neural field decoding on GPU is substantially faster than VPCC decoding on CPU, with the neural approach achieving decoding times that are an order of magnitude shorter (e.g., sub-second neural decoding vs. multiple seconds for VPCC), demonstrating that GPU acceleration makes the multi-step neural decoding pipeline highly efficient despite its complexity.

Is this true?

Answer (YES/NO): NO